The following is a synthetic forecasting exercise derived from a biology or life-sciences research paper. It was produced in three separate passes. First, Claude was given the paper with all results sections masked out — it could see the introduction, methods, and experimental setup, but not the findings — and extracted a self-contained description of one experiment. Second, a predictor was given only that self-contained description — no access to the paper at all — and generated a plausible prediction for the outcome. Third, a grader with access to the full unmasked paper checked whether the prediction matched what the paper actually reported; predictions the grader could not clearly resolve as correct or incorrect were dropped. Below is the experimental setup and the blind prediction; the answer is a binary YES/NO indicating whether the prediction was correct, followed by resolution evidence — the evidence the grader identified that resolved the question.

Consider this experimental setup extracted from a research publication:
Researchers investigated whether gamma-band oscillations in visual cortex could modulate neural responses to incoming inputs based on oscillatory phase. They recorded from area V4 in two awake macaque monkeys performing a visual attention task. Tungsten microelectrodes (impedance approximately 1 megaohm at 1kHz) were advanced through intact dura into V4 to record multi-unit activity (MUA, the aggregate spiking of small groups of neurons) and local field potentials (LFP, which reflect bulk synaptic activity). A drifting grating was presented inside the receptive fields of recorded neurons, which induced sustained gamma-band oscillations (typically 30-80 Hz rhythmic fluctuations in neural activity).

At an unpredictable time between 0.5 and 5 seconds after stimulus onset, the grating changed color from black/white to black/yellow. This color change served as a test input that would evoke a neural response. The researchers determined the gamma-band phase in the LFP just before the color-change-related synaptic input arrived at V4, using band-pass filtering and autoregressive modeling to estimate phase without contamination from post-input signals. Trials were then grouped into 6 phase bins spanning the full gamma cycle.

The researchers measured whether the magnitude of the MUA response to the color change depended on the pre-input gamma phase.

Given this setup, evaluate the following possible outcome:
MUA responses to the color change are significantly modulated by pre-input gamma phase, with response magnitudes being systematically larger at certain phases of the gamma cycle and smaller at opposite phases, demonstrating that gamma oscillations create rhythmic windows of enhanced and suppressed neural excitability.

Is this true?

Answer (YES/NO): YES